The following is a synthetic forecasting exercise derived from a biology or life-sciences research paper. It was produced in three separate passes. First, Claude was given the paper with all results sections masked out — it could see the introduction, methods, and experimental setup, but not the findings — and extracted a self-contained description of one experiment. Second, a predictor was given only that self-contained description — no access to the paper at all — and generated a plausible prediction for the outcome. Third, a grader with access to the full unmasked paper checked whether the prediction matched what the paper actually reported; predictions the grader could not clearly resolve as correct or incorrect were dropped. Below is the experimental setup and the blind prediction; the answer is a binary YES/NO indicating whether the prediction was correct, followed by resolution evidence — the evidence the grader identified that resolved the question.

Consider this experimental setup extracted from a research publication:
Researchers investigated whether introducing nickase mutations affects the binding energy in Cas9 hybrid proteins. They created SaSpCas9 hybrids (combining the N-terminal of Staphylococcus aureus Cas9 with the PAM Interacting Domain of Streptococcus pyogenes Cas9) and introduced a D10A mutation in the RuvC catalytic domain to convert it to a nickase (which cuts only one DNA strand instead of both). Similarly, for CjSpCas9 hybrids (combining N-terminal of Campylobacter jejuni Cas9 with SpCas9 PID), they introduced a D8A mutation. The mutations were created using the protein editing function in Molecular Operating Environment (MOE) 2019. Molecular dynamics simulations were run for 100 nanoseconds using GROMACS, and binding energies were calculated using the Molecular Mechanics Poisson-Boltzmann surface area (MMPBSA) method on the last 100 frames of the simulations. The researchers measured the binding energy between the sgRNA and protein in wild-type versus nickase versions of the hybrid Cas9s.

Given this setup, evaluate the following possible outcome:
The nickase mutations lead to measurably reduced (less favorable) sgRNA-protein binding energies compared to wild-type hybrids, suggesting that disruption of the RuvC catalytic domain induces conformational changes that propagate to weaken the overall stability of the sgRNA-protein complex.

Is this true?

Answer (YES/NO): NO